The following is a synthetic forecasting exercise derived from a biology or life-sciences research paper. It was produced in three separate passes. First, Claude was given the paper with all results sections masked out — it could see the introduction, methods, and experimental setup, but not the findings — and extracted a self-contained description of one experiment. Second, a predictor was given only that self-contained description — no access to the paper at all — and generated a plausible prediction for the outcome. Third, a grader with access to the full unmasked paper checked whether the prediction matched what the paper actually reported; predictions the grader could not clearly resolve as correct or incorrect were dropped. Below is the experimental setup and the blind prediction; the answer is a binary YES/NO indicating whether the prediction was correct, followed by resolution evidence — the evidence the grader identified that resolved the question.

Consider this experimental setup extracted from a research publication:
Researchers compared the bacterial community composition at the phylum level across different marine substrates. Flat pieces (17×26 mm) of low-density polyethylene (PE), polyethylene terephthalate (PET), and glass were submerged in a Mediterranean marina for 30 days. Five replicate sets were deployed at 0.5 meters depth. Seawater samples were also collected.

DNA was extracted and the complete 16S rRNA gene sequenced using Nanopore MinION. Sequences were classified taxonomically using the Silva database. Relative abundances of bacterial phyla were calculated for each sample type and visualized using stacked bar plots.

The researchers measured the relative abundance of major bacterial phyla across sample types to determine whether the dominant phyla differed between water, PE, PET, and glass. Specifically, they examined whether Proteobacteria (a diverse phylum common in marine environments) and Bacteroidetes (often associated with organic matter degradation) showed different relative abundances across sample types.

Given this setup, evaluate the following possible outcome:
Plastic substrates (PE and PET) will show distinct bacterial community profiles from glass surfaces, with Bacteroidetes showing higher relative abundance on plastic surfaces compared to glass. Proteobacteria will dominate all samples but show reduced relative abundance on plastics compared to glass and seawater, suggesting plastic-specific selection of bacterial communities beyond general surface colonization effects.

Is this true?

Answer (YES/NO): NO